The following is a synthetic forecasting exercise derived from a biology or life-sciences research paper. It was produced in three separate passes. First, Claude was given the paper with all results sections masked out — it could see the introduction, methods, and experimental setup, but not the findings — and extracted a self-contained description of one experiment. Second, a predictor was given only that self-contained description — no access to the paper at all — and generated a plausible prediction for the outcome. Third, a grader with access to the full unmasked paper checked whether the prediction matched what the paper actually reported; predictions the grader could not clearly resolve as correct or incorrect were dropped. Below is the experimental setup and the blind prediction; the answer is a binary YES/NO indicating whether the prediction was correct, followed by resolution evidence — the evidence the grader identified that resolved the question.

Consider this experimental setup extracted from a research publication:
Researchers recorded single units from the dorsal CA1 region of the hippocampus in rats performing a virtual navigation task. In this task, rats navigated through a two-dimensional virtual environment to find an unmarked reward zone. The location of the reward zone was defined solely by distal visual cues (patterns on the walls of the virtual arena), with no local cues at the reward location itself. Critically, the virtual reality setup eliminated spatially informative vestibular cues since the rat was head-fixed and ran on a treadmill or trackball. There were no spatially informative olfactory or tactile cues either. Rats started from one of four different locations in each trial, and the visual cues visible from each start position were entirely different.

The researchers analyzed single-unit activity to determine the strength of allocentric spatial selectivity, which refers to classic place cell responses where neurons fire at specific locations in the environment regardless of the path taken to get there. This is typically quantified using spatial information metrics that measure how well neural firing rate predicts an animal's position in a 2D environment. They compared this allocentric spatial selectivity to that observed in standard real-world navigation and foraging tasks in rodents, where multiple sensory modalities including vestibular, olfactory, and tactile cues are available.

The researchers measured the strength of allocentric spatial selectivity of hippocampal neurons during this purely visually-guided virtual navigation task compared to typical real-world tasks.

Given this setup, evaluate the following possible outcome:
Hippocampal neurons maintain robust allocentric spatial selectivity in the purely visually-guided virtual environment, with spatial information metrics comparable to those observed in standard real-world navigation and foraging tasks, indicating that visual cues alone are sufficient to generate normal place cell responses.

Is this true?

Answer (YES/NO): NO